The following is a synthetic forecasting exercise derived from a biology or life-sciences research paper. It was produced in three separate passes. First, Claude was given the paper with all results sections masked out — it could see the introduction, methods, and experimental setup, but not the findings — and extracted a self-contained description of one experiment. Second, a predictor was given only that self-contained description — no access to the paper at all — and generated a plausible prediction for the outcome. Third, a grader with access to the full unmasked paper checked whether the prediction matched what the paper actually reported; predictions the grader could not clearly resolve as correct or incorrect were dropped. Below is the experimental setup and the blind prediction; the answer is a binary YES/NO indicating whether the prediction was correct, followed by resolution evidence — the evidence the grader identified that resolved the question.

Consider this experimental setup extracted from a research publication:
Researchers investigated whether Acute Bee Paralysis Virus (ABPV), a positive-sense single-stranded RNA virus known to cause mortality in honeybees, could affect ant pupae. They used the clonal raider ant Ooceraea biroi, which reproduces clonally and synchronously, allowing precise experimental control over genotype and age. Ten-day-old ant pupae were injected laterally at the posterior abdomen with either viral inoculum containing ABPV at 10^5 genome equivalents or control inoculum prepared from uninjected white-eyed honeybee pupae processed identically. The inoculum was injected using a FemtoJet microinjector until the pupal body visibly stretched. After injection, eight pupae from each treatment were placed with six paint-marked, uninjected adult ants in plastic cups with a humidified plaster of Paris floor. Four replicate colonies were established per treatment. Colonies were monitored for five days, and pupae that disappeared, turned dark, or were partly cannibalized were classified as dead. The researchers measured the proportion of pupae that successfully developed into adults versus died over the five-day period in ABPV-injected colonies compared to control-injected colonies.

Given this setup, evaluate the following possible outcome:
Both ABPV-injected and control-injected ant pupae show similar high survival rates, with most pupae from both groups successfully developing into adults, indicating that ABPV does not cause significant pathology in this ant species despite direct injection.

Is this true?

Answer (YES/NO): NO